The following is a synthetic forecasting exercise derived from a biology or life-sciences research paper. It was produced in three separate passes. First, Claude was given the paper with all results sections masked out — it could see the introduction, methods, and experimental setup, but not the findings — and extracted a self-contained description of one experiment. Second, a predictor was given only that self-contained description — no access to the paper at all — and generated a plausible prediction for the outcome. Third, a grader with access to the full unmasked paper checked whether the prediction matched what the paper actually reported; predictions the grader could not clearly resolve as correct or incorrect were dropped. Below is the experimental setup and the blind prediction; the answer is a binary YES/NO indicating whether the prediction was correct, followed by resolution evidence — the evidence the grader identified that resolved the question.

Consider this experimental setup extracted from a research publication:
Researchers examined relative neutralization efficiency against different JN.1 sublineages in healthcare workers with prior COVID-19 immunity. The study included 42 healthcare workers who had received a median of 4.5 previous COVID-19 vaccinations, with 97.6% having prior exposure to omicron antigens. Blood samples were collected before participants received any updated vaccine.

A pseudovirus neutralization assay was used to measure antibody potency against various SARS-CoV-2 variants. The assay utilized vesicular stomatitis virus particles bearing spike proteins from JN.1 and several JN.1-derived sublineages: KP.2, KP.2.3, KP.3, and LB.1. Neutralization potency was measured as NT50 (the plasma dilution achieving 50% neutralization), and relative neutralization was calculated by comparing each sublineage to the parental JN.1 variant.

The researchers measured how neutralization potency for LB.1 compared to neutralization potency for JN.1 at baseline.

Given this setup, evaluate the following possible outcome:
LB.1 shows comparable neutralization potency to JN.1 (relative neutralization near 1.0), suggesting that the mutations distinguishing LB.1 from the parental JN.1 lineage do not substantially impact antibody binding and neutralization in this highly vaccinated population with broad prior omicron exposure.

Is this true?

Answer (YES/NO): NO